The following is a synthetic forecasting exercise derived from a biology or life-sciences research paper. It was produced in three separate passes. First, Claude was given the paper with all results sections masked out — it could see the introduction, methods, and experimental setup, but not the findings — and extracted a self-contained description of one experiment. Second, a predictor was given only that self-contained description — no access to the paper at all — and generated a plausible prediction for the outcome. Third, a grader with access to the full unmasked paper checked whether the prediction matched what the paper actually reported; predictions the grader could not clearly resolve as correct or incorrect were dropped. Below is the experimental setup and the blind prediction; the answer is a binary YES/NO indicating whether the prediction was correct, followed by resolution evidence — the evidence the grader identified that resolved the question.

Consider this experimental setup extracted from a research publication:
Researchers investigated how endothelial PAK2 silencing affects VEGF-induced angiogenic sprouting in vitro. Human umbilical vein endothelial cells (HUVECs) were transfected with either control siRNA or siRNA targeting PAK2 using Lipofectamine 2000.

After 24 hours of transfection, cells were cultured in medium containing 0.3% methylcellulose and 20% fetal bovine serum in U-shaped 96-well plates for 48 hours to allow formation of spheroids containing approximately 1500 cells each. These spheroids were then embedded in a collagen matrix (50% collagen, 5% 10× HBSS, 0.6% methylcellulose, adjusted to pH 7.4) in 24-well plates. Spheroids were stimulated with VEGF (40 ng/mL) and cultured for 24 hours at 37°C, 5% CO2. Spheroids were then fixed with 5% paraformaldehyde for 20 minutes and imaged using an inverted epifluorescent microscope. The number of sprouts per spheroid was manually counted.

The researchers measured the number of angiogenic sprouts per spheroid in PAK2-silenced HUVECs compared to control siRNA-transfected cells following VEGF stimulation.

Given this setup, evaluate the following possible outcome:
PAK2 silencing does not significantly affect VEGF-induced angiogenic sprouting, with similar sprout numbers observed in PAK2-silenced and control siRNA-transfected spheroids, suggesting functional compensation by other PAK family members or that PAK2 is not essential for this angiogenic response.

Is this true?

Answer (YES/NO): NO